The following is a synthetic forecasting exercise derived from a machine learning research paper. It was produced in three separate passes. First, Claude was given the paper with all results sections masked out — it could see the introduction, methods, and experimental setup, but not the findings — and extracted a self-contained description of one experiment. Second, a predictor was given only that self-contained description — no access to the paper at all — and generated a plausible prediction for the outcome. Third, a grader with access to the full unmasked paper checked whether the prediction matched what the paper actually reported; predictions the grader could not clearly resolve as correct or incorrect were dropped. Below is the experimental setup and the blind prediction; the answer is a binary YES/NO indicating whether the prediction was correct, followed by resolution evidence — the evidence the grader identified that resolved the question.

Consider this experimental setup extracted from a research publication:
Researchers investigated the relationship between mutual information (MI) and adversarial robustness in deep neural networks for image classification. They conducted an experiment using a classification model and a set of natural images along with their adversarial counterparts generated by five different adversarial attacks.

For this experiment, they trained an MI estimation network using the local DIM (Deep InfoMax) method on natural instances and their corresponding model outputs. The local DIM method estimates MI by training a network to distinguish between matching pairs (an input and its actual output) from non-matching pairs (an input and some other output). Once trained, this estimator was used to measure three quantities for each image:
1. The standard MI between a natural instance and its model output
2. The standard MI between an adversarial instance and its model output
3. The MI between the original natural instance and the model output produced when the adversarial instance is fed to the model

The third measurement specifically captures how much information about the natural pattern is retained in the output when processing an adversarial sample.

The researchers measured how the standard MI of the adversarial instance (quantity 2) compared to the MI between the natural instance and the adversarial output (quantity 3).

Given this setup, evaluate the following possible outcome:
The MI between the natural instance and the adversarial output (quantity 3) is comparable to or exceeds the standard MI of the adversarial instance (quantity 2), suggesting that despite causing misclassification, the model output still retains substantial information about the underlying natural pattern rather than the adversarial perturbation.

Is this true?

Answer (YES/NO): NO